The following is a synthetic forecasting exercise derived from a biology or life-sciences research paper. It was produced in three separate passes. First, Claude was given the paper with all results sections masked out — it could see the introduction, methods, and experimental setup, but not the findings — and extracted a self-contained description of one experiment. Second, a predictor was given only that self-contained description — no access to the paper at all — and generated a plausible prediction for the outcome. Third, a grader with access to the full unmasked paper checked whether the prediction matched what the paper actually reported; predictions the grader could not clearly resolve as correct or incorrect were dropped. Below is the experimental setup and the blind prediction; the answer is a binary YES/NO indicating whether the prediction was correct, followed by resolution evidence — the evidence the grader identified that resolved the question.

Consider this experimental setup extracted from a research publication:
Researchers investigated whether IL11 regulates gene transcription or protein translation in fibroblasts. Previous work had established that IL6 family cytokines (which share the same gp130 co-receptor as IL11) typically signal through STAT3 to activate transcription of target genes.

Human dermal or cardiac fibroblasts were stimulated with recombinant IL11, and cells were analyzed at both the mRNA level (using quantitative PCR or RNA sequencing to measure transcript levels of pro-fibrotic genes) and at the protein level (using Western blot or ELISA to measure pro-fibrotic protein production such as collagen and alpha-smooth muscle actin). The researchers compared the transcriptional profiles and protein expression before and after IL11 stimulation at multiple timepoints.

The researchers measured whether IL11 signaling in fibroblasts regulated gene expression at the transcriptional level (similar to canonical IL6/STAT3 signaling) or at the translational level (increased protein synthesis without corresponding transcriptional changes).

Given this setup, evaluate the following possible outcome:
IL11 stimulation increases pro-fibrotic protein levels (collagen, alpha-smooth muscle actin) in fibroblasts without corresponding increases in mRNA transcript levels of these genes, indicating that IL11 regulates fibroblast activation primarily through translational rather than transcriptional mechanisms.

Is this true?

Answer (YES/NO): YES